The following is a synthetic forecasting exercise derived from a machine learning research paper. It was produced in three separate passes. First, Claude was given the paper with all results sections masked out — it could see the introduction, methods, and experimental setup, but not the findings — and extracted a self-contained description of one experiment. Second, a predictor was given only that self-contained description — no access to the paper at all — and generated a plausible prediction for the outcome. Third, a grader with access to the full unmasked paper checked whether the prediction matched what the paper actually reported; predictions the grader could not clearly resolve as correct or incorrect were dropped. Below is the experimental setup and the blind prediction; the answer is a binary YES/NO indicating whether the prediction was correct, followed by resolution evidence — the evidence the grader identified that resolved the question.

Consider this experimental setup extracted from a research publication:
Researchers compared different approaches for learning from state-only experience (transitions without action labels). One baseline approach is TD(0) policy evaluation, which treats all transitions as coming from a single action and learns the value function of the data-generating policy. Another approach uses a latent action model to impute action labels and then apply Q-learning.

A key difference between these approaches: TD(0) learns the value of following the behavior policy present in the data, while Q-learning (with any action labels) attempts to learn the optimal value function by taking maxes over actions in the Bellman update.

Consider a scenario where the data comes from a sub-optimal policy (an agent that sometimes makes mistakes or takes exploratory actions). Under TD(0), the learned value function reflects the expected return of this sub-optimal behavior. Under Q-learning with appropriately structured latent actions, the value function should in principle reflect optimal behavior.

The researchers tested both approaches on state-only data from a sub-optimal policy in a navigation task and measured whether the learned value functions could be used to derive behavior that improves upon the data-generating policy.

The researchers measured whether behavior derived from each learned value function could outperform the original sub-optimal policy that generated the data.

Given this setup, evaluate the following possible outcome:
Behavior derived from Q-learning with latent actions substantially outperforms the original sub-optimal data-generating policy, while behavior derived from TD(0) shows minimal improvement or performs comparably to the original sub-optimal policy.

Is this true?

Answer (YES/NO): YES